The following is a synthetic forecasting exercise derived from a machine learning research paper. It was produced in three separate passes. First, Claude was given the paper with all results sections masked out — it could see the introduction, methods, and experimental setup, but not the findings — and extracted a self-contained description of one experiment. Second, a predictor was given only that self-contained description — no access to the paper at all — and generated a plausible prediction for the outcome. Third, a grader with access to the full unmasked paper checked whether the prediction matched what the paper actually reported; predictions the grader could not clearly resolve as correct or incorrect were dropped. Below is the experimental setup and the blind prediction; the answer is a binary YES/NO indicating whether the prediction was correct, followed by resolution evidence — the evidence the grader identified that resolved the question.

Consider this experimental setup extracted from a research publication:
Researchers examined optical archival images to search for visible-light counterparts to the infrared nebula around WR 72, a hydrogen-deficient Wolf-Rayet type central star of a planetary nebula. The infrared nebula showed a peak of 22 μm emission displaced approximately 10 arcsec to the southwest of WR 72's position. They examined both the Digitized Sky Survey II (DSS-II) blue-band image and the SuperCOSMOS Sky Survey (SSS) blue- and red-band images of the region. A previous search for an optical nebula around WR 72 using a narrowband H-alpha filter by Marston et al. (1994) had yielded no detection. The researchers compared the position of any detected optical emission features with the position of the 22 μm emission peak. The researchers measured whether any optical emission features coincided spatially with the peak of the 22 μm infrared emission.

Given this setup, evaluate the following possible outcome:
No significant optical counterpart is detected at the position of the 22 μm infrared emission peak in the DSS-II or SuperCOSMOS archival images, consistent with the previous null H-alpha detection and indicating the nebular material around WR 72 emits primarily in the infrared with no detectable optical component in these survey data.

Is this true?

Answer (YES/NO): NO